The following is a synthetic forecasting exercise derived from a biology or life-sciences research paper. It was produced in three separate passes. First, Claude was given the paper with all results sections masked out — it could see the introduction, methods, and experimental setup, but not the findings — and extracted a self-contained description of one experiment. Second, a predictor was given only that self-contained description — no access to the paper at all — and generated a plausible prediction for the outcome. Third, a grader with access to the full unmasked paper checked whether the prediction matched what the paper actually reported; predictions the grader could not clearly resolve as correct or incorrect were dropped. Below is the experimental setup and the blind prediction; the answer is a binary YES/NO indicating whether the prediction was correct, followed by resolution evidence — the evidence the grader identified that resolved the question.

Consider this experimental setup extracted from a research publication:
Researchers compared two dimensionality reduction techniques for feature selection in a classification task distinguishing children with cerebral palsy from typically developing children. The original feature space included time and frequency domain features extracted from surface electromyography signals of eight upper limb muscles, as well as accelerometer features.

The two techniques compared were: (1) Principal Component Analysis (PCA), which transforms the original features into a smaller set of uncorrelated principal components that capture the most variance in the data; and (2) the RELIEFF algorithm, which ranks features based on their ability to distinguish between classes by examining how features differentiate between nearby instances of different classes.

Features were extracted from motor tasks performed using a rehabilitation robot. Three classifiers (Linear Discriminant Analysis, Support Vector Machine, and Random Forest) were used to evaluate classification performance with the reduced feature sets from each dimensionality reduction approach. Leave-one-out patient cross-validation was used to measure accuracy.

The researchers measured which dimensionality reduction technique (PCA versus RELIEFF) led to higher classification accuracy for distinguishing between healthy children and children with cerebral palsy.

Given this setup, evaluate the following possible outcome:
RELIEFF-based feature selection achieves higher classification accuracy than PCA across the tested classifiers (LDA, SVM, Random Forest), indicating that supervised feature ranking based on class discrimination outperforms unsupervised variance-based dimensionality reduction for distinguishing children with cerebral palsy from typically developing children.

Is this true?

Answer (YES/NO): NO